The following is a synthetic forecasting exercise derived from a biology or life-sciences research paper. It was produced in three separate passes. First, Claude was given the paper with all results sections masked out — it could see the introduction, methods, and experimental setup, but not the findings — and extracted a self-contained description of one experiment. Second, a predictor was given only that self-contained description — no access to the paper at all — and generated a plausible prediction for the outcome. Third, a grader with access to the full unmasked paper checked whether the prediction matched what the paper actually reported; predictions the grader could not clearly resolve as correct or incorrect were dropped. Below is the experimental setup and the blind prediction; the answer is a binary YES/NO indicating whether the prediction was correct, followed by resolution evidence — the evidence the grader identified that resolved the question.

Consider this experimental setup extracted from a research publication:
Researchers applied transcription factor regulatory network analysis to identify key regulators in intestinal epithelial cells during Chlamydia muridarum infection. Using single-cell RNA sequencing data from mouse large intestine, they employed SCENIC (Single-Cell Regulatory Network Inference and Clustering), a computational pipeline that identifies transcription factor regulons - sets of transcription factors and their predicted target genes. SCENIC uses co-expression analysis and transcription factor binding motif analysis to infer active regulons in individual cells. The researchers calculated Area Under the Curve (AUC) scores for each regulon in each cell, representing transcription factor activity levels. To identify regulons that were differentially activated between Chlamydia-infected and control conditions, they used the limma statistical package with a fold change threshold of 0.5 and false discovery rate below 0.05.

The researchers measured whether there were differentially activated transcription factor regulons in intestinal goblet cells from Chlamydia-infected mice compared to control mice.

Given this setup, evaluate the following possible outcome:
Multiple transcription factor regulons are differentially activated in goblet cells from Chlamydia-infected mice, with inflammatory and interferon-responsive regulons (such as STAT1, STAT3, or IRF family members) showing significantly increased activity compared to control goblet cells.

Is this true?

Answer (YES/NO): NO